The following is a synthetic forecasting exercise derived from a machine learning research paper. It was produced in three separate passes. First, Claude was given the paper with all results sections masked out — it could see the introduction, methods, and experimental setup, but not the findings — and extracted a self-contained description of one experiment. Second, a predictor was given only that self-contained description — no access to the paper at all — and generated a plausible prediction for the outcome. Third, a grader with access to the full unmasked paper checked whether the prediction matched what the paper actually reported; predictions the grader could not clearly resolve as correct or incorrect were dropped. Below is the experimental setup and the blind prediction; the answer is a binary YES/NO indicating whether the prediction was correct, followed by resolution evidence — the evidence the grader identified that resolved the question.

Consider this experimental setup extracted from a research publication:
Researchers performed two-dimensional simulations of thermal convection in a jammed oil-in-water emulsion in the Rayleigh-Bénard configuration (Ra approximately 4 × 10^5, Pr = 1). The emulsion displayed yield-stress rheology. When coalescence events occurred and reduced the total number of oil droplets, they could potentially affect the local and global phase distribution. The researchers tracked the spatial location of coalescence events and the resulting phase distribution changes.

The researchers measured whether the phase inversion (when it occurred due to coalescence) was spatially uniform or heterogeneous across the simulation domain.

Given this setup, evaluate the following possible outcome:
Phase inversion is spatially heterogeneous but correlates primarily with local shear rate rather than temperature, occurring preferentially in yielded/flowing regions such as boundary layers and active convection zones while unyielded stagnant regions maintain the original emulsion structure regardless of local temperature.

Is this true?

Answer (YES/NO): NO